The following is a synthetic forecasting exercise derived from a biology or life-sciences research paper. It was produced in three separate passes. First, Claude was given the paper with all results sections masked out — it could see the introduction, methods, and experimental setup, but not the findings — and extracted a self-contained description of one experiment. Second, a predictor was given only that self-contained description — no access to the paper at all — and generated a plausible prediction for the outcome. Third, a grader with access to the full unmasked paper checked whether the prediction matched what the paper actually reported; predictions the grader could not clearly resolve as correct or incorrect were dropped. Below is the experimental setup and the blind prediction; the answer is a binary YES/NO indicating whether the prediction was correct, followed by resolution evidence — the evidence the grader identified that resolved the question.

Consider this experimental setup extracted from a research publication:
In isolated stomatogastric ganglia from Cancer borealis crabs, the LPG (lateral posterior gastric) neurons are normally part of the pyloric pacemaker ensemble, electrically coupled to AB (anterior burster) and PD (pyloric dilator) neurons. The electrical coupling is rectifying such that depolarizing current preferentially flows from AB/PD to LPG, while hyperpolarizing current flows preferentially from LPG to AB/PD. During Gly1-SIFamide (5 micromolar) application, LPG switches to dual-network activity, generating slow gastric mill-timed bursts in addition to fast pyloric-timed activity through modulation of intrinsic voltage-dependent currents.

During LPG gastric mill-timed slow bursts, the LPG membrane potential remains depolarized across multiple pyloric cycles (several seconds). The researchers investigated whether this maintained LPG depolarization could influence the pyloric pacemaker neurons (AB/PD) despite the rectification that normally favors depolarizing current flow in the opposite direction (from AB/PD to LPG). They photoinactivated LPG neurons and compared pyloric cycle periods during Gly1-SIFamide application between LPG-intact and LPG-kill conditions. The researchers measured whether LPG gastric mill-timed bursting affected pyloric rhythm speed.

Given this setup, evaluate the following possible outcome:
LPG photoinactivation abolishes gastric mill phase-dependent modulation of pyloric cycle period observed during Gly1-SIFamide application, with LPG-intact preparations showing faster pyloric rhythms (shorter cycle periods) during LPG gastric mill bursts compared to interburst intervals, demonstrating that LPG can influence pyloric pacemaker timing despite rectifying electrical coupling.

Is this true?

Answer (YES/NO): YES